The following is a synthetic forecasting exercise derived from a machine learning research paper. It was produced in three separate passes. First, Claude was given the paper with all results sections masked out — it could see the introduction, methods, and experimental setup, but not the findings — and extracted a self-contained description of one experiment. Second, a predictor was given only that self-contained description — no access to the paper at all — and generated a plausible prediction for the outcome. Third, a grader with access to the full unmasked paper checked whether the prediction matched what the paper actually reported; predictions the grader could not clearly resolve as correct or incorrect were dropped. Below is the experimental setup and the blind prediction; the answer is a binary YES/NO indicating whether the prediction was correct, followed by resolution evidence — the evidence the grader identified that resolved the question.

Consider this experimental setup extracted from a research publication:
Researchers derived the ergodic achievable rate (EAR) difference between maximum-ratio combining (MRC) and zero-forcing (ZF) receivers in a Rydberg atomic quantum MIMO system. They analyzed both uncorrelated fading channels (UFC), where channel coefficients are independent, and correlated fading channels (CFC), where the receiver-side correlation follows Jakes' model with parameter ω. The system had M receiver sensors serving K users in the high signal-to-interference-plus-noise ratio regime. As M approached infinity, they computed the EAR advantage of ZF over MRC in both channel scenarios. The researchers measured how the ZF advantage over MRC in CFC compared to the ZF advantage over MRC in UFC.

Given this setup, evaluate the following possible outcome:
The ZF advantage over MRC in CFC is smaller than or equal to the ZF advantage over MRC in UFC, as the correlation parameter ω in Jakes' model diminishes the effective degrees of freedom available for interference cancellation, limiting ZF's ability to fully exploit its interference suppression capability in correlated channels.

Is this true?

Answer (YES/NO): NO